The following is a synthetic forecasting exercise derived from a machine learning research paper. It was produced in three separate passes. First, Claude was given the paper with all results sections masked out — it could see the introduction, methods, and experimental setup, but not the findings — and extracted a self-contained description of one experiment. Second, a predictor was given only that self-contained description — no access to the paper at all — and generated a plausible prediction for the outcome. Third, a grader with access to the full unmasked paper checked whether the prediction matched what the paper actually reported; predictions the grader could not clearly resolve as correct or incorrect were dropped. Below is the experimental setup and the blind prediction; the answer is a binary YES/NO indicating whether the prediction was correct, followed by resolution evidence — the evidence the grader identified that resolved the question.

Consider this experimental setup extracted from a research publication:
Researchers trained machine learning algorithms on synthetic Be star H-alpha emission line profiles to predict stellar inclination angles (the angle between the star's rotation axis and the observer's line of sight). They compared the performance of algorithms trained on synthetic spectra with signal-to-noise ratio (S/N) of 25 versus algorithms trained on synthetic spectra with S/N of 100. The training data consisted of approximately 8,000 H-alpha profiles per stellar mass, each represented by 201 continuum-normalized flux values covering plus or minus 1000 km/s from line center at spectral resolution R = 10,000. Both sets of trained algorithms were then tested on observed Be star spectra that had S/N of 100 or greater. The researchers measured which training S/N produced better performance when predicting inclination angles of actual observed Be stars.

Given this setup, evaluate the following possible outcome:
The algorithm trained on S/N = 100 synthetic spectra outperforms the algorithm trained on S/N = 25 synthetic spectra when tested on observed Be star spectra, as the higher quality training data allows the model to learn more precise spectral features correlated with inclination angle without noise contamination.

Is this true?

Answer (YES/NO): NO